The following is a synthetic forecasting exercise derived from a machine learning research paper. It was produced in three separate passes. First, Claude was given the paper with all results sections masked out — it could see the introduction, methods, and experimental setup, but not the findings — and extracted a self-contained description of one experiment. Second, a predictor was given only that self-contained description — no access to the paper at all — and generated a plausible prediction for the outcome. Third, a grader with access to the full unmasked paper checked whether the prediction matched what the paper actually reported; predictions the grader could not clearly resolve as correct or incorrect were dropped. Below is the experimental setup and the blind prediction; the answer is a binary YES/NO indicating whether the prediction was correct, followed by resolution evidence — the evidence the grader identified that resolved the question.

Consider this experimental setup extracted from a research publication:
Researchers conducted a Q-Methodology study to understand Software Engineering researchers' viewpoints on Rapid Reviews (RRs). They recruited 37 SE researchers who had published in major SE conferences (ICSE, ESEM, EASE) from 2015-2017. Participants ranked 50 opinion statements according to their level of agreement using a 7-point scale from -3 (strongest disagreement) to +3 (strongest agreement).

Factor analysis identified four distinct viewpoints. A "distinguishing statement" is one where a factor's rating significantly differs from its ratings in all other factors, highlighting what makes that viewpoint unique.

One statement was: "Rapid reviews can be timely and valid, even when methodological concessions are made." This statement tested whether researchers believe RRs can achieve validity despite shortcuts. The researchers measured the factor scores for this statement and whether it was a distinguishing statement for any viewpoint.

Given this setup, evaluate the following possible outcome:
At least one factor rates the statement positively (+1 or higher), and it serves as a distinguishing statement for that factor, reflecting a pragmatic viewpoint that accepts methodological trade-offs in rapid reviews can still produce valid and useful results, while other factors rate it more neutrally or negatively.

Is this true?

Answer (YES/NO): NO